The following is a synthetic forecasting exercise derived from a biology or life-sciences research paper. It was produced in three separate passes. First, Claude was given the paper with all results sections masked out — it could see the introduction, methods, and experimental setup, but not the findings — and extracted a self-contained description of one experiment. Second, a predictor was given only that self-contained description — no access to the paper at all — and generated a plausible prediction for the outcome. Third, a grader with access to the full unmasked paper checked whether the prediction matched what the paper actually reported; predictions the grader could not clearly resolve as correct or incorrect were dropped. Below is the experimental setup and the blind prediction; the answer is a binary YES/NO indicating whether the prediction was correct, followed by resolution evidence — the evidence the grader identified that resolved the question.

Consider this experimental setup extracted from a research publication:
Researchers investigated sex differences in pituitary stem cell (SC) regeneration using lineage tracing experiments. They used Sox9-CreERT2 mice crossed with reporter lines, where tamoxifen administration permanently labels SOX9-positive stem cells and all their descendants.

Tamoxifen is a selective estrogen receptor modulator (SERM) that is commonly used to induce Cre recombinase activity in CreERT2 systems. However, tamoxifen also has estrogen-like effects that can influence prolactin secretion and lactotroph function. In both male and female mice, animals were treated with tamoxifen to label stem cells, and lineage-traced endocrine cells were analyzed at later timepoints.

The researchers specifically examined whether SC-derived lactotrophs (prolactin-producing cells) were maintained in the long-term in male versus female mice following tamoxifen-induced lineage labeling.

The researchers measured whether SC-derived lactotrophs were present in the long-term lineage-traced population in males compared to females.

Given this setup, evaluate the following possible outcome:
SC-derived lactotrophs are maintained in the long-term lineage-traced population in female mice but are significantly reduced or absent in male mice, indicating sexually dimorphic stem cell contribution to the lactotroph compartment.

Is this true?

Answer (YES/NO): YES